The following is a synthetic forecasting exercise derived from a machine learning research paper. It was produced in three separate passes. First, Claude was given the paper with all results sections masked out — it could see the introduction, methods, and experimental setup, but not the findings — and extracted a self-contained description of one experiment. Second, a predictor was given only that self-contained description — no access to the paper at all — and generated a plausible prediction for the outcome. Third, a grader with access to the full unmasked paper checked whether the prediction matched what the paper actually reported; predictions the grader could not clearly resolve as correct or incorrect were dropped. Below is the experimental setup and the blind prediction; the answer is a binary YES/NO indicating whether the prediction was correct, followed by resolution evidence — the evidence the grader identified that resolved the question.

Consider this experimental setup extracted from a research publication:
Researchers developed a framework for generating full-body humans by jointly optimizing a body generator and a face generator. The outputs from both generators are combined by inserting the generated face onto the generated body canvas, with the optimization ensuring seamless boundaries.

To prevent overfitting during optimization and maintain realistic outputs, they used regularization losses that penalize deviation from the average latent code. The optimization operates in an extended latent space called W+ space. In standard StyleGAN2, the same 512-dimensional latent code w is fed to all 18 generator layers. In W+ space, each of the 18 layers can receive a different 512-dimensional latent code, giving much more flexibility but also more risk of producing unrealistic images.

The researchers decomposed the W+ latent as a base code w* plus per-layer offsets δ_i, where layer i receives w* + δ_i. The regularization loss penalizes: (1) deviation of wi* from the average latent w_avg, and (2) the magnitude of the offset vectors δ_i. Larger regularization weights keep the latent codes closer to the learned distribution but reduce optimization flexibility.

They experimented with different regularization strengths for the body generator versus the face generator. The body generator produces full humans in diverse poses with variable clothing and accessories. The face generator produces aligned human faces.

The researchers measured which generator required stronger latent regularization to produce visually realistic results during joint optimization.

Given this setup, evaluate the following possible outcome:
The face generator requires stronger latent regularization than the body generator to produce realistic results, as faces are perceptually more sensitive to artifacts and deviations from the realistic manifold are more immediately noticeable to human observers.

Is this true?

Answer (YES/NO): NO